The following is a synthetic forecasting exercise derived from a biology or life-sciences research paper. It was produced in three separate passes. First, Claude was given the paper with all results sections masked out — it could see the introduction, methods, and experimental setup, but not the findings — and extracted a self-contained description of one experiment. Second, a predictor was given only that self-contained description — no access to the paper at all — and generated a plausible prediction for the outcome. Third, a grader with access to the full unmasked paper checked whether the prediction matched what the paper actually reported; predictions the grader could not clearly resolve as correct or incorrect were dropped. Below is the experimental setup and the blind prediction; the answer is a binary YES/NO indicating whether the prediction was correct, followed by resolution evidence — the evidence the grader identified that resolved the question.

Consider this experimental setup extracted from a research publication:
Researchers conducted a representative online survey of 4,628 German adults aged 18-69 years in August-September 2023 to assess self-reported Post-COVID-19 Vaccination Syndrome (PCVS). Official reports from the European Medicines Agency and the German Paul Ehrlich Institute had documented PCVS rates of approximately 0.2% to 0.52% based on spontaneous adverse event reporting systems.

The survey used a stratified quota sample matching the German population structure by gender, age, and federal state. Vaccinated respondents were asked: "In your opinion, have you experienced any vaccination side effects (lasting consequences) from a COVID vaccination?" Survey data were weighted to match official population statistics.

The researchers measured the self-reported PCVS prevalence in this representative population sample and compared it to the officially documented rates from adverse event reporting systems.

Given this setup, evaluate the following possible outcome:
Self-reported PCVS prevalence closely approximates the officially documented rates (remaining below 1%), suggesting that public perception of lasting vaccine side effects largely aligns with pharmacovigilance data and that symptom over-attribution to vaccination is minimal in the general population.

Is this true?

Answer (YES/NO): NO